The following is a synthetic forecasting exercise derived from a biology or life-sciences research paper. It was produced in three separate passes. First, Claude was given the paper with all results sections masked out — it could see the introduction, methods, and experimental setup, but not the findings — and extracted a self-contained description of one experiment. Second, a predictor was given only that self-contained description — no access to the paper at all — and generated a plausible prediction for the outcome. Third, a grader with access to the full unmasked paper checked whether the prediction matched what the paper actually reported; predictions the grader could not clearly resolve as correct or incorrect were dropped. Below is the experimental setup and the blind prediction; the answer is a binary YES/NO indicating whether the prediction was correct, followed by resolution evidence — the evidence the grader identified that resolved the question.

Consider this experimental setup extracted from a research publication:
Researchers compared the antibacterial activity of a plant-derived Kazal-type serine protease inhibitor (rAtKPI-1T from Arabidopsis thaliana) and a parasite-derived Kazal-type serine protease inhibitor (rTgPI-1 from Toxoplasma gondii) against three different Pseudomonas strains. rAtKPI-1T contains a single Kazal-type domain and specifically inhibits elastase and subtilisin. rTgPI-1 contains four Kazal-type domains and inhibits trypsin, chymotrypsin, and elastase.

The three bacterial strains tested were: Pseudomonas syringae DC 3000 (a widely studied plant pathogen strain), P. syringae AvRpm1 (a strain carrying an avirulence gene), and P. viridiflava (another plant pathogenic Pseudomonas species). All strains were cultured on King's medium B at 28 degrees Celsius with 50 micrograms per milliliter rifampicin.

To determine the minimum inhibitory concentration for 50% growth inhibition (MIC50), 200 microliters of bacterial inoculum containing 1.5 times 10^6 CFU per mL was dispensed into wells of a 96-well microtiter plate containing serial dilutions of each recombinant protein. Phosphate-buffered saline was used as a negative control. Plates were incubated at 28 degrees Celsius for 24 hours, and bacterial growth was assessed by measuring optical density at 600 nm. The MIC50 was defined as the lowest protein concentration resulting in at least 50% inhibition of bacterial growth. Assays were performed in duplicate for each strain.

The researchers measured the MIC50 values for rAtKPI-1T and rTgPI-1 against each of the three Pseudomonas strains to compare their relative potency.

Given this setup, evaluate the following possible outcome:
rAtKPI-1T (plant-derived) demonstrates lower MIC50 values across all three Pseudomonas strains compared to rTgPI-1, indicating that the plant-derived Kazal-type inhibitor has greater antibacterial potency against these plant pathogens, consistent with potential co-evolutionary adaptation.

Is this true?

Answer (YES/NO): NO